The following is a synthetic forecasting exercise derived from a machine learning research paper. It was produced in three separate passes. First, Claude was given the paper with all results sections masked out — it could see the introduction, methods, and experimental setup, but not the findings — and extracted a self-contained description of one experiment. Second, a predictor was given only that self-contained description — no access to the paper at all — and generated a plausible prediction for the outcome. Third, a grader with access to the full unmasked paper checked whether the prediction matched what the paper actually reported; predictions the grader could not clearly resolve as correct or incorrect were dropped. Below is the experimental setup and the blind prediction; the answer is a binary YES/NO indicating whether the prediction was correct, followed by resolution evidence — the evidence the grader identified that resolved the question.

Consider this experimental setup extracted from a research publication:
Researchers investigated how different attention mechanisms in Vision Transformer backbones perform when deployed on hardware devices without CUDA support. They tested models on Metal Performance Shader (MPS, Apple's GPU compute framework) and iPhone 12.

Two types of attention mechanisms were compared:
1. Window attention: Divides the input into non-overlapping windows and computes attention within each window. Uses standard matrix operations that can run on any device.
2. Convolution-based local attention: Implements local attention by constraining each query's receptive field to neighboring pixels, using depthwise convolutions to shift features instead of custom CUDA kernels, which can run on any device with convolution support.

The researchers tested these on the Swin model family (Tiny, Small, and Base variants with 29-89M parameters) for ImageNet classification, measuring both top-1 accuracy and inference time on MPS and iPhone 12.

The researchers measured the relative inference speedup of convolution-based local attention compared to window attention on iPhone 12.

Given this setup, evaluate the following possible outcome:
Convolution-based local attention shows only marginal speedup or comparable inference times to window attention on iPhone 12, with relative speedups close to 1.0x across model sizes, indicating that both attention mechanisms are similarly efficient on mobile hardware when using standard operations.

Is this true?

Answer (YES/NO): NO